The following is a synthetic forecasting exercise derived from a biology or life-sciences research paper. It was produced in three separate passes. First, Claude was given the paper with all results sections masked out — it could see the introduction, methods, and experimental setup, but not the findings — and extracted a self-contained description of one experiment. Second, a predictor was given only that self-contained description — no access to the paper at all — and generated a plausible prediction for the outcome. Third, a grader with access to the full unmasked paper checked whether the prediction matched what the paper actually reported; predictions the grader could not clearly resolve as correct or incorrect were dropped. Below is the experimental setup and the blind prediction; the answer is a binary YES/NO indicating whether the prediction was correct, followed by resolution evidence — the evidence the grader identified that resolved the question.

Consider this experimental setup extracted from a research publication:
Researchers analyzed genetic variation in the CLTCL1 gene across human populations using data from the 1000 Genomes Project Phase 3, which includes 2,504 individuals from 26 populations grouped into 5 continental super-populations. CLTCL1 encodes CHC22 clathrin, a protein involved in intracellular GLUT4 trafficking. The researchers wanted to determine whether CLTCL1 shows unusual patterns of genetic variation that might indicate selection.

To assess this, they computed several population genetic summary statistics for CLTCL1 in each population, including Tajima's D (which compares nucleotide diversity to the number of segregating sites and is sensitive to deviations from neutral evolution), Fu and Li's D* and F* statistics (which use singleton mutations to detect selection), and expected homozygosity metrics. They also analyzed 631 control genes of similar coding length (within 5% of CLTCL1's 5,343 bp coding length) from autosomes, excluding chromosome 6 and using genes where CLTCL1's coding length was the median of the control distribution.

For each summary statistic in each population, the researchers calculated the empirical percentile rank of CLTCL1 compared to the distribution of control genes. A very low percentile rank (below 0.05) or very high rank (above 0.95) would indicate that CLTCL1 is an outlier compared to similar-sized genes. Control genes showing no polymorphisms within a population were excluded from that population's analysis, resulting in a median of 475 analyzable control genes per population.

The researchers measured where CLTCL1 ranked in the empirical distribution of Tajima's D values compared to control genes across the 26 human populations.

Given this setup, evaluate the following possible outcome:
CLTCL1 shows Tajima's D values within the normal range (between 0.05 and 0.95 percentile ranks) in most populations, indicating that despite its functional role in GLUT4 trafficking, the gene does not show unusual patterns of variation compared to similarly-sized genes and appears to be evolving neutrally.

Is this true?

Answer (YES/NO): NO